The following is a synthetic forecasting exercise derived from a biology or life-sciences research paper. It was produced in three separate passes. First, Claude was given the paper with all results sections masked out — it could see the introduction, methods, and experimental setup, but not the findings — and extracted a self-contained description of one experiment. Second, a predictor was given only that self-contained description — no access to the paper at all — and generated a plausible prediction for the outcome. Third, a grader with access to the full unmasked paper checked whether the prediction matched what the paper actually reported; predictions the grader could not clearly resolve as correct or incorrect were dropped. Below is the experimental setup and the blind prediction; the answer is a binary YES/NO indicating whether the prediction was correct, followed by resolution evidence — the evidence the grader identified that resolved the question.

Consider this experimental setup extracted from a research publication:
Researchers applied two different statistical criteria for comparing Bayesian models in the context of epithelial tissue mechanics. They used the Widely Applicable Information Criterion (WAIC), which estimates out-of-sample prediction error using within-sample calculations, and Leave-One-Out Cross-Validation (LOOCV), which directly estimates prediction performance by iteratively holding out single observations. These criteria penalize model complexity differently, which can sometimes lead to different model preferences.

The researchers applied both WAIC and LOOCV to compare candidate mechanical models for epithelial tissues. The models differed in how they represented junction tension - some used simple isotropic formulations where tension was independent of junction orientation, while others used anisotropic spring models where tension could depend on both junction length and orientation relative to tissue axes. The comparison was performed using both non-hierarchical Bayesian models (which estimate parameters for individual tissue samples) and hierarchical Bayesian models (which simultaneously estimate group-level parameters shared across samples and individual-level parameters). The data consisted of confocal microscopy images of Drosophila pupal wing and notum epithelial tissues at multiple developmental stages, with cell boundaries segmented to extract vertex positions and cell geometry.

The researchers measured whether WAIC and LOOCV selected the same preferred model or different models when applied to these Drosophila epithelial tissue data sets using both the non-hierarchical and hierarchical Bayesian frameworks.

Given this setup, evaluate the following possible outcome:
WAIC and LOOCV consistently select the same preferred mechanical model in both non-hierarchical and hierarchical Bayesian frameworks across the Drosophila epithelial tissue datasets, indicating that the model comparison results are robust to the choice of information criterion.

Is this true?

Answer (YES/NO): YES